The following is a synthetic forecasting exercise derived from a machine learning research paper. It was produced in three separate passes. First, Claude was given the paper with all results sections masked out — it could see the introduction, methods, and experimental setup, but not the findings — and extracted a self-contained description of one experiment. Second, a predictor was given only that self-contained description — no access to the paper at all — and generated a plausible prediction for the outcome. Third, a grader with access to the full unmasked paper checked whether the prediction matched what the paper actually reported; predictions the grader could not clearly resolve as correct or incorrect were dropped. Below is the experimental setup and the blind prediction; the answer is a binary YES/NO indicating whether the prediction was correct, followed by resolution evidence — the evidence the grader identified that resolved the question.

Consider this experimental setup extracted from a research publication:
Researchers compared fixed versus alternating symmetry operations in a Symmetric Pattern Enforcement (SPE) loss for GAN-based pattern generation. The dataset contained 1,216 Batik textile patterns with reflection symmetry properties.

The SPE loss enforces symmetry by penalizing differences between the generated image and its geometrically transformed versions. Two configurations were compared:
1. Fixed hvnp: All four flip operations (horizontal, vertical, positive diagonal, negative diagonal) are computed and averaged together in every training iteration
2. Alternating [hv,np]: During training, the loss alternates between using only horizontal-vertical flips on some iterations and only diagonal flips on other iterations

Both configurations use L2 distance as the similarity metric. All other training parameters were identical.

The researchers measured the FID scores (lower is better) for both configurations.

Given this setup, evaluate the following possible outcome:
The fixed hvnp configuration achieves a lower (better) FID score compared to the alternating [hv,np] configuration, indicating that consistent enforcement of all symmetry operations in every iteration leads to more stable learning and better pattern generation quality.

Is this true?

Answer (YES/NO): YES